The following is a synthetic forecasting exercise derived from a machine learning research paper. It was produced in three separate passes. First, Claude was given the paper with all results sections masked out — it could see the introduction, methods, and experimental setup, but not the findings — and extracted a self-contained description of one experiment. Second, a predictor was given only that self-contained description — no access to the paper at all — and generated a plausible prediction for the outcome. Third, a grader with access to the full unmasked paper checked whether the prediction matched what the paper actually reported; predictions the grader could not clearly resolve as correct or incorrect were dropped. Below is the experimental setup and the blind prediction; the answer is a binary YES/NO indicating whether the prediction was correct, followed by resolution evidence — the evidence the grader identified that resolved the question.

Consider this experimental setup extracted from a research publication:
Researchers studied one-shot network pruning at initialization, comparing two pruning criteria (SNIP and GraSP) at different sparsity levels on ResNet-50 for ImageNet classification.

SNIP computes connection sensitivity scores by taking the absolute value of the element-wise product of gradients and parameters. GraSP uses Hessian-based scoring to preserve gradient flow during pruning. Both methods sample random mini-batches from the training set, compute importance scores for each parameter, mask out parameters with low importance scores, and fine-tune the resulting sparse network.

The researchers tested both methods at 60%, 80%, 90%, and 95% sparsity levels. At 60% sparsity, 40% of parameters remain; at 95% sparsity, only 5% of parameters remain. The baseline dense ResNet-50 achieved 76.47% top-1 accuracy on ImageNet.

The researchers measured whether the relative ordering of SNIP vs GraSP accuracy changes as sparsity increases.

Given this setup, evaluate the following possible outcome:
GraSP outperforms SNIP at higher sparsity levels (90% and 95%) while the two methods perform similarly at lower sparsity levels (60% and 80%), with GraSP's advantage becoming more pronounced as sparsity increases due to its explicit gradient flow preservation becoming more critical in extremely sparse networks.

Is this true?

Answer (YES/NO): YES